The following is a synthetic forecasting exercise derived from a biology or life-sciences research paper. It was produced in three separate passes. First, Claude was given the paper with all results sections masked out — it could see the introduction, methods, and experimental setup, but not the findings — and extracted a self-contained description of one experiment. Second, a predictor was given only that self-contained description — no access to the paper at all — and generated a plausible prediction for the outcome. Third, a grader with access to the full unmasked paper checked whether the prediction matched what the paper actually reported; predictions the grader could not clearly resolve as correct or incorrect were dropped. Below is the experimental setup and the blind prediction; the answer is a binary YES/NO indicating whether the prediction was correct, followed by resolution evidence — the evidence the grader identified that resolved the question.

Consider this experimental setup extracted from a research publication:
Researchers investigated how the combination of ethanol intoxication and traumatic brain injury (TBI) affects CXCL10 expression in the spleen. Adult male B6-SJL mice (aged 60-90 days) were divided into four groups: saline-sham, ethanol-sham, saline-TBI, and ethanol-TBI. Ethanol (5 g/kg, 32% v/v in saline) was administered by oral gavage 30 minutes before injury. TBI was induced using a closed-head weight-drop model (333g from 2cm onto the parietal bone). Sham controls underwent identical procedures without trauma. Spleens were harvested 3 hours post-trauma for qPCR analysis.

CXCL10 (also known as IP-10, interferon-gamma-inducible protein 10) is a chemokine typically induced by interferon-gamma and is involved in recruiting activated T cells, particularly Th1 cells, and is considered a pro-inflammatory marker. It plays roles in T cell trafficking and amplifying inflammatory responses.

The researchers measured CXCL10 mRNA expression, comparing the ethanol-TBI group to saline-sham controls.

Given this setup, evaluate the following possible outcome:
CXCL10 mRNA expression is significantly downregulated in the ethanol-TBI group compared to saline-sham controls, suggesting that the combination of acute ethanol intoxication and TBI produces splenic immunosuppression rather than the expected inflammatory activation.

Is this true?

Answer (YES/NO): YES